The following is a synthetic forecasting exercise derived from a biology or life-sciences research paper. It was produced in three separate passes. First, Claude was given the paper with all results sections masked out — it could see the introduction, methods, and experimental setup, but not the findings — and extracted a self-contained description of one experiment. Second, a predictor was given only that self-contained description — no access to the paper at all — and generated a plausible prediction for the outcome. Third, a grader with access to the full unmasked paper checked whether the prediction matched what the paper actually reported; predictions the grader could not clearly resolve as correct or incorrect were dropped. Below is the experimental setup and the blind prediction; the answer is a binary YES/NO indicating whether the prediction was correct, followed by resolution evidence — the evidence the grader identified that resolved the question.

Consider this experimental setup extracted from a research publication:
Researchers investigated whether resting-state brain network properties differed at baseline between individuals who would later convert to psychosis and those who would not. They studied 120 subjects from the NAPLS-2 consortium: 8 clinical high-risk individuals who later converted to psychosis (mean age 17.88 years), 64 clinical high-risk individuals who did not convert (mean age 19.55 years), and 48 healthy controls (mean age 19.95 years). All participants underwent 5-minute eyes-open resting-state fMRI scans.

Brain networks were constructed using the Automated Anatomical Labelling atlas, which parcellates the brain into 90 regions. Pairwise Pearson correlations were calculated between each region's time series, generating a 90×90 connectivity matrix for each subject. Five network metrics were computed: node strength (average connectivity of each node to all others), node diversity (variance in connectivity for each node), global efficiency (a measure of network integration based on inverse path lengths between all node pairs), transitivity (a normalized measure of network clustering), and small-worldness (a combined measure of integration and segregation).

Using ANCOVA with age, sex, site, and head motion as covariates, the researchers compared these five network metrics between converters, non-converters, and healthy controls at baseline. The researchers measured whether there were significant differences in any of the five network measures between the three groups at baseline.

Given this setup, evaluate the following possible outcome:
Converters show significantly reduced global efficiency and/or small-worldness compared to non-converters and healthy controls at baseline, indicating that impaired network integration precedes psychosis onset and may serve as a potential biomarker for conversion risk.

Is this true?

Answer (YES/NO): NO